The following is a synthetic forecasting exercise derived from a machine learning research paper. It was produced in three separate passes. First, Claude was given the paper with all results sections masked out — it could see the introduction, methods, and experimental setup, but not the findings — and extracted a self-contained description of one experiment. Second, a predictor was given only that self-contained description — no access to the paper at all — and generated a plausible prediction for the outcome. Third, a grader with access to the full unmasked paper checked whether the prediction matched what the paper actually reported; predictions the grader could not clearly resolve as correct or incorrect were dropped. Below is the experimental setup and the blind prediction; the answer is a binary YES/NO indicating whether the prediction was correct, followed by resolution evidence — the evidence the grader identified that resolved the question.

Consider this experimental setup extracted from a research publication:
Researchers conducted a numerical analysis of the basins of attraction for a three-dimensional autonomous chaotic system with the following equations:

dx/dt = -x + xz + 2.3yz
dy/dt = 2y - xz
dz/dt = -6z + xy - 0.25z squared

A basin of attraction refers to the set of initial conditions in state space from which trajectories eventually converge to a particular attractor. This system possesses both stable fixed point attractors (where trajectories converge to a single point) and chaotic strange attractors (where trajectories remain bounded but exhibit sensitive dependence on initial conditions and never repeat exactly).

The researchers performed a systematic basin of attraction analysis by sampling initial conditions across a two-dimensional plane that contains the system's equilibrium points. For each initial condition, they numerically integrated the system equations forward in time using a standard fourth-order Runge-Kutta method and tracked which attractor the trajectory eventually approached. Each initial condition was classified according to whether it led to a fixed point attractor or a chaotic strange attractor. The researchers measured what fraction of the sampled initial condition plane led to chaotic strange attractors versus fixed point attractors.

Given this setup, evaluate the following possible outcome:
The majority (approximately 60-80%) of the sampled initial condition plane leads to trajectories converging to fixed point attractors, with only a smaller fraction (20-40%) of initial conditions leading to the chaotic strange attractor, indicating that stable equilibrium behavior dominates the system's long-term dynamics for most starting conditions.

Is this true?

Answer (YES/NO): NO